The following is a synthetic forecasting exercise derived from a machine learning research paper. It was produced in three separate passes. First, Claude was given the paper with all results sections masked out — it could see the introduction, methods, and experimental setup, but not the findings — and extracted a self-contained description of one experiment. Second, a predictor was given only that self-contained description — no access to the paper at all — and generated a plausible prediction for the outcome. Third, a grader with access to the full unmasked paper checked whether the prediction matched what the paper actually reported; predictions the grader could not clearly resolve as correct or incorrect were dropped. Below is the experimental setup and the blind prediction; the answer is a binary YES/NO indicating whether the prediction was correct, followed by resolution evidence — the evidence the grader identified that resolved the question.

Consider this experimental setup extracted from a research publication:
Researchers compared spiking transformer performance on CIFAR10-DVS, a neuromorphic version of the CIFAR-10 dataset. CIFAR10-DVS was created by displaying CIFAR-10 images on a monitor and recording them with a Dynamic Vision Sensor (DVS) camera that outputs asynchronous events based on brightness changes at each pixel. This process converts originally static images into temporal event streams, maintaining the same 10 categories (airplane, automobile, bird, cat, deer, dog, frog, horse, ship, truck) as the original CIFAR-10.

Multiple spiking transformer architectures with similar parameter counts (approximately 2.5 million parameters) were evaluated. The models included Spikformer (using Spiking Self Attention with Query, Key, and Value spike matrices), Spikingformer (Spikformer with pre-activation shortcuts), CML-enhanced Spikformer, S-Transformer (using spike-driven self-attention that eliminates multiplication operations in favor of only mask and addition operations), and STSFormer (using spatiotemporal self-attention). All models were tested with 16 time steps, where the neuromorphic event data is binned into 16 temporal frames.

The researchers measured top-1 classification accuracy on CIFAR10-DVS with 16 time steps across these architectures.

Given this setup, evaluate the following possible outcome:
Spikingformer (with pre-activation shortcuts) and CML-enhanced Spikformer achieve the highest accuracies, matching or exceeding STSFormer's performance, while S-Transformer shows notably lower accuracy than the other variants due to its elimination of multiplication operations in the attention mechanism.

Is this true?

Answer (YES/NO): NO